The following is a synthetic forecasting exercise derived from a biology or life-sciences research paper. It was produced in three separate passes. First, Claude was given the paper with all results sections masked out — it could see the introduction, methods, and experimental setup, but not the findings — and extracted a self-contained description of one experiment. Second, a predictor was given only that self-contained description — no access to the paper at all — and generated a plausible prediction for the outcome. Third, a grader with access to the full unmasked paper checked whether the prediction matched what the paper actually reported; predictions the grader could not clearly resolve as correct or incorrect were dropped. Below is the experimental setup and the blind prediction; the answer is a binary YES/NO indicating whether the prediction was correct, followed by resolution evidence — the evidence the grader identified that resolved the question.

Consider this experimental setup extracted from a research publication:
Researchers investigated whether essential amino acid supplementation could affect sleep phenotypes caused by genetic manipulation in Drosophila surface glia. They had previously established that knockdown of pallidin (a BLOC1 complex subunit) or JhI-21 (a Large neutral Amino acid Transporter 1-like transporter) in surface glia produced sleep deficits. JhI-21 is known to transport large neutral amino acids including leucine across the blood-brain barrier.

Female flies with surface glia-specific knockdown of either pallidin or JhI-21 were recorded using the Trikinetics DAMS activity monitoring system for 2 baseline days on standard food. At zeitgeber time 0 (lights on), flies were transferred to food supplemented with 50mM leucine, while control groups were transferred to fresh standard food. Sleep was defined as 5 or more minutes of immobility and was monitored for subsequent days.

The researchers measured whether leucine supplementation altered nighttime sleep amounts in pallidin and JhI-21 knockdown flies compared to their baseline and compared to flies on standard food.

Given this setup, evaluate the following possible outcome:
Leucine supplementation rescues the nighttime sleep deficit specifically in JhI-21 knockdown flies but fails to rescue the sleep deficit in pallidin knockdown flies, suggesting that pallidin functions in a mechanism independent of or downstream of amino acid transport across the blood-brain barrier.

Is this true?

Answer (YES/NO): NO